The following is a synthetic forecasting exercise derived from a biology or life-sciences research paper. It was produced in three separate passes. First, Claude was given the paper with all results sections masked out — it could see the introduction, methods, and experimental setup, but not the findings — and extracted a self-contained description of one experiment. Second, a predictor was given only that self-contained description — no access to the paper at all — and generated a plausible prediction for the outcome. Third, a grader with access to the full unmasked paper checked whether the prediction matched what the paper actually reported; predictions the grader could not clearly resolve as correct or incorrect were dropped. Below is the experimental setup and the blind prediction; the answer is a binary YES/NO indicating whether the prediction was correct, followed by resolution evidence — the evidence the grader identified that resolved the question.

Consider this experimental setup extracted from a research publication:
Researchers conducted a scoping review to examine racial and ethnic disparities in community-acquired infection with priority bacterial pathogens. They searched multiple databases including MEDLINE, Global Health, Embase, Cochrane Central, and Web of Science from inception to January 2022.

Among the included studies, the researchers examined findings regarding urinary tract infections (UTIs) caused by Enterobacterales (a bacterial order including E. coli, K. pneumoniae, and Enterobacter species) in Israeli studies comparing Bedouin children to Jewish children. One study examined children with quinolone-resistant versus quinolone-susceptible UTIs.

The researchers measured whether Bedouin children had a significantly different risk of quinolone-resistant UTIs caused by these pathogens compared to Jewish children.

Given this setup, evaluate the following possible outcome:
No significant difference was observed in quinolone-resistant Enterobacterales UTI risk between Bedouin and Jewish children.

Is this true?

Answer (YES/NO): NO